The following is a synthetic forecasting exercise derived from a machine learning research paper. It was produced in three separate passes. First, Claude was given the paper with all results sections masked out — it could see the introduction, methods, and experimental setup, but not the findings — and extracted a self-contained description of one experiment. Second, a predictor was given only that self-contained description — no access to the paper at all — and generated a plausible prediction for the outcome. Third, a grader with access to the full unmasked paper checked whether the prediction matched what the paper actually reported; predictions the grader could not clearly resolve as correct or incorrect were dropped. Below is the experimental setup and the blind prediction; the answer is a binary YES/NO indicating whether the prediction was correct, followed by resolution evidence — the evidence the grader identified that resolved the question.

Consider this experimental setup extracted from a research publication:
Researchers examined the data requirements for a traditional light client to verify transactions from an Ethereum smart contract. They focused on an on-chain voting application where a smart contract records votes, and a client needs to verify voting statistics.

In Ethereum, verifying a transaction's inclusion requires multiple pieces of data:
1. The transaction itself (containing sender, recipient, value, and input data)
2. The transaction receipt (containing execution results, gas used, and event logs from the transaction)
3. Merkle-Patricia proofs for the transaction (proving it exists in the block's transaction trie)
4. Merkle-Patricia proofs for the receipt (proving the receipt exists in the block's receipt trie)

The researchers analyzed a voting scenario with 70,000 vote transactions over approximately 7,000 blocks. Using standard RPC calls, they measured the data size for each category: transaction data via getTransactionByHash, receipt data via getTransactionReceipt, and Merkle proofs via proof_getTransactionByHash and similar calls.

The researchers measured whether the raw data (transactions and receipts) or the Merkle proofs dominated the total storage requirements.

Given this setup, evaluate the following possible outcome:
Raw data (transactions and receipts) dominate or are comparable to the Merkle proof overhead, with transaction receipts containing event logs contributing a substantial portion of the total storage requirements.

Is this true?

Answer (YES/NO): NO